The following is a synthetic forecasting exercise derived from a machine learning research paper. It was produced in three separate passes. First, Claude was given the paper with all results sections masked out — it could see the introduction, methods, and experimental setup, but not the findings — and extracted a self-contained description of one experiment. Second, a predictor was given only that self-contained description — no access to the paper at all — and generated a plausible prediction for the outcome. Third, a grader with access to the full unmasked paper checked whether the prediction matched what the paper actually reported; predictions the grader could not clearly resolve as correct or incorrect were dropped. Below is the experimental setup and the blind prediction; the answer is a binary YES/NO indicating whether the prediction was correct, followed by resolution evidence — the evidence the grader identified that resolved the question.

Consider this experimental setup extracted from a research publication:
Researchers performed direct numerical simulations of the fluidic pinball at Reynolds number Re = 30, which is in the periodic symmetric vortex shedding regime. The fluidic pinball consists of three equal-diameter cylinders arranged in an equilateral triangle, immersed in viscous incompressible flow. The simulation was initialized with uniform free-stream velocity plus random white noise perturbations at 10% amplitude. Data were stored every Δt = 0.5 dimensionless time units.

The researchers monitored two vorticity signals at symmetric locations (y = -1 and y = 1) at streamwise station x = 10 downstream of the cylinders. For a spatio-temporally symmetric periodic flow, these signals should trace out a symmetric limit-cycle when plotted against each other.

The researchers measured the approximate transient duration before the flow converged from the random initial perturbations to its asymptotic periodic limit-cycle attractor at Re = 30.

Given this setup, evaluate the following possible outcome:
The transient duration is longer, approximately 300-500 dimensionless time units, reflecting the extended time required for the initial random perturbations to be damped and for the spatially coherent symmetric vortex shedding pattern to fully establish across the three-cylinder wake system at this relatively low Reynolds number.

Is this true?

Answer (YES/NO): NO